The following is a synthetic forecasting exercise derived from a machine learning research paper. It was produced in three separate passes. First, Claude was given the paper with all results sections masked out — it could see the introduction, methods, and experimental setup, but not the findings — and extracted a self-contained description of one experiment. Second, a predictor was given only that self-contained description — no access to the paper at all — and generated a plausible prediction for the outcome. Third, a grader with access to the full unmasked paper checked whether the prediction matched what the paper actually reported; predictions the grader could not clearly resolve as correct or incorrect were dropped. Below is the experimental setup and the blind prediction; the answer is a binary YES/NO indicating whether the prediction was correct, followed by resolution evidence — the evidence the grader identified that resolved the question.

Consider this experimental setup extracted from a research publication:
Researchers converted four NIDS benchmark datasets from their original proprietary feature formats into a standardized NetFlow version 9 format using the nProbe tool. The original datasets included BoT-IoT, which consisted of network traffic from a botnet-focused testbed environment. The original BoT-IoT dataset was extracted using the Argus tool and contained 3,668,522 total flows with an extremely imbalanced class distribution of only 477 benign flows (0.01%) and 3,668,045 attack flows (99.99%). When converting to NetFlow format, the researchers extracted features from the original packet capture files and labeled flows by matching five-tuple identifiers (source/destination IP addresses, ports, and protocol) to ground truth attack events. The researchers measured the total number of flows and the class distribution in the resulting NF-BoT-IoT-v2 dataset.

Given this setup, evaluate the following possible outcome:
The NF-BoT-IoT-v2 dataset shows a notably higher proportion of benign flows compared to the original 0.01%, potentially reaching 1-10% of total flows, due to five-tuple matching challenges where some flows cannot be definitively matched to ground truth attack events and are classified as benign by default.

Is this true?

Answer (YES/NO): NO